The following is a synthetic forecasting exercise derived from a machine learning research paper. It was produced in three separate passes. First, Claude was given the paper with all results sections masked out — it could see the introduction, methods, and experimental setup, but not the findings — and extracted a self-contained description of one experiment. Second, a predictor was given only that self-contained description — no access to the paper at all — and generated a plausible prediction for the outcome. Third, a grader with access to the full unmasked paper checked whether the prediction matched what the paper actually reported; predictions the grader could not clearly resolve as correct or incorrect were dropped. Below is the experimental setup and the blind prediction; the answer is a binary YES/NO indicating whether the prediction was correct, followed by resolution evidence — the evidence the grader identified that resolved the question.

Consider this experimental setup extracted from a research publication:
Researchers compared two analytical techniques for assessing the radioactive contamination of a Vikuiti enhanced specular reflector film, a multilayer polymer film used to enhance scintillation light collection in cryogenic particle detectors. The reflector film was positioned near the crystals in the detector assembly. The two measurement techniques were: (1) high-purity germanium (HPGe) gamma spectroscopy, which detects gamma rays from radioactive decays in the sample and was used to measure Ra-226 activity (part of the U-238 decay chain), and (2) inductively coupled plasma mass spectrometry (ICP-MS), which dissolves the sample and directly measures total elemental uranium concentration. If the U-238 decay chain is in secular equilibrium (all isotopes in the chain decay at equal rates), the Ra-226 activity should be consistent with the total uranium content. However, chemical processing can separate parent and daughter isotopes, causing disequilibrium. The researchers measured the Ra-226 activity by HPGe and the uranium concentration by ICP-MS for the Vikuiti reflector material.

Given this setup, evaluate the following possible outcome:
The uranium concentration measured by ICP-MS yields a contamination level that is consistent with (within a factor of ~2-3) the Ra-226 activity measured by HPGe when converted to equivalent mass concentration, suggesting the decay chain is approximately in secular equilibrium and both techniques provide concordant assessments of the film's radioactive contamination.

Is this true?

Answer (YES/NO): NO